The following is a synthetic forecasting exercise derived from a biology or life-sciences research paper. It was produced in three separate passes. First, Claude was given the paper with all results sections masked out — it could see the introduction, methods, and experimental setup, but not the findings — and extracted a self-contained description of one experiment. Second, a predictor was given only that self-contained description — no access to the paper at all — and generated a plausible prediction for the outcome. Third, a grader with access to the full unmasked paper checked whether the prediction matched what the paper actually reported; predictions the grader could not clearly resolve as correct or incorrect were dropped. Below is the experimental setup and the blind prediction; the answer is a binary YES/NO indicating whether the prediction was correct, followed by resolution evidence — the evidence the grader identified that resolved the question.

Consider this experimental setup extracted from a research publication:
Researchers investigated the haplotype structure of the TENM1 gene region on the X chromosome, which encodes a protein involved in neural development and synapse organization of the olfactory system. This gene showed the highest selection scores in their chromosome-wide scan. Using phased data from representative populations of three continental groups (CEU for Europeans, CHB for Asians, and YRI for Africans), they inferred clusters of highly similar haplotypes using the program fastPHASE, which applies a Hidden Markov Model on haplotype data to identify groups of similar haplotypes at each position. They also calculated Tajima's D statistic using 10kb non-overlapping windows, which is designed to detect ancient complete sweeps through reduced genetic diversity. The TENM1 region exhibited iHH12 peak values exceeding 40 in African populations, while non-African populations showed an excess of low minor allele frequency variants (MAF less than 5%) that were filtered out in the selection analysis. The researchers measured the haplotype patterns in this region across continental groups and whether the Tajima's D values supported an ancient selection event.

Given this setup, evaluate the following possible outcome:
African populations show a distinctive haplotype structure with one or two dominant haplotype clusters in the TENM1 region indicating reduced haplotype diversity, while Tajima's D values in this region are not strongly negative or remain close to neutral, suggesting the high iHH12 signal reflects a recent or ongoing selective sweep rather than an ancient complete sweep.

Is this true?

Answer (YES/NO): NO